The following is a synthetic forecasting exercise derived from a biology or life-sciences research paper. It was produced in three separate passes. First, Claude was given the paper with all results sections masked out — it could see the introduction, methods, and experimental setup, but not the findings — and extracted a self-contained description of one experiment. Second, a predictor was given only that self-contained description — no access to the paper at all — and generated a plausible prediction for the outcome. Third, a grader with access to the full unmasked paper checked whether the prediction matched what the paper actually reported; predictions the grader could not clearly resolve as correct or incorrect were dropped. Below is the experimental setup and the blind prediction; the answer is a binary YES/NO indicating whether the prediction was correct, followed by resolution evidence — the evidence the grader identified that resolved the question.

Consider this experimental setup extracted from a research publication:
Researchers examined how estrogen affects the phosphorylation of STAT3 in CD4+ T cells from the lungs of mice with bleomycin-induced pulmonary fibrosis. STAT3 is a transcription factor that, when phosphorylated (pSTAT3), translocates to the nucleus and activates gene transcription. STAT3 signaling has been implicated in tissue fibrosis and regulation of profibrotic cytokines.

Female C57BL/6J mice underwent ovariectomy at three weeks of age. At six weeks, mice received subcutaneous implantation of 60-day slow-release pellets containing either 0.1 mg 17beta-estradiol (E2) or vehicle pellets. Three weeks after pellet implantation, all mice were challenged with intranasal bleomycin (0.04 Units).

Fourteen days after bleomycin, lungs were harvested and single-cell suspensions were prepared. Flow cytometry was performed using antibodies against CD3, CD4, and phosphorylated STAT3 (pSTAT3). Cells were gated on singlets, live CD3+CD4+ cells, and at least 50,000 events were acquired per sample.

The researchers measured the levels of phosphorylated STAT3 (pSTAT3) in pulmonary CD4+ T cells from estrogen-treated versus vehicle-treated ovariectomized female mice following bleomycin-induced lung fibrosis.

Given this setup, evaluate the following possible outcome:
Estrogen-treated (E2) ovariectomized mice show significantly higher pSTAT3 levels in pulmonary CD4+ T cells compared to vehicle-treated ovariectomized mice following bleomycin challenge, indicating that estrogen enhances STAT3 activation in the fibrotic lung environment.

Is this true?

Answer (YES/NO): NO